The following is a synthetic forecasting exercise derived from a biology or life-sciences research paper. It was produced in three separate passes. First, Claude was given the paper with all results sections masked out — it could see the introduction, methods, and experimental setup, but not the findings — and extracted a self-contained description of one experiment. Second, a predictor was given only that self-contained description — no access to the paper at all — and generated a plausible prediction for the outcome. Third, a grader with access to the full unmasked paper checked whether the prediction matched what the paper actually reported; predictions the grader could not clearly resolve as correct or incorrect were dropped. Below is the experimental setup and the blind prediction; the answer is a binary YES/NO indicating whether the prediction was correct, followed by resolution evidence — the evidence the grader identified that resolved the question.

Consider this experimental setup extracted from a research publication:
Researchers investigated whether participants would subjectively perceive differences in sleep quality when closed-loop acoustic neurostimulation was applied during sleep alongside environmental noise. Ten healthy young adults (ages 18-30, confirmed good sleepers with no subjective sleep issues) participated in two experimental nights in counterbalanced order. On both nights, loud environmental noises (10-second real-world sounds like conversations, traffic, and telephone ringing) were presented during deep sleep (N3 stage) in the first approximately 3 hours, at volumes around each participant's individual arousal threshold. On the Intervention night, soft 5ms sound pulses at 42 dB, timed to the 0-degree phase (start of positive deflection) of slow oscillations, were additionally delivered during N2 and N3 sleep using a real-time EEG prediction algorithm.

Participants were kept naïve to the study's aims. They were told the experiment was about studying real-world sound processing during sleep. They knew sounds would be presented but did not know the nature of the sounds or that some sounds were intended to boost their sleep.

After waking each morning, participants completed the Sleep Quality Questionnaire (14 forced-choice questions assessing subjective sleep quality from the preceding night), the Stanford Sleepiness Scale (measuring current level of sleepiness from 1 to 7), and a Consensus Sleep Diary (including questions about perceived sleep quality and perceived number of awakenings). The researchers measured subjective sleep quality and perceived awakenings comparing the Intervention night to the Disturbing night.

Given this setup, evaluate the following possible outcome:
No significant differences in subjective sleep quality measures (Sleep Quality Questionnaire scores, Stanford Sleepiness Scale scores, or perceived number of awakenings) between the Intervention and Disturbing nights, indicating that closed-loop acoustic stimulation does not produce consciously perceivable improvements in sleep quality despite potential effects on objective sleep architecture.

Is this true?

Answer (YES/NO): YES